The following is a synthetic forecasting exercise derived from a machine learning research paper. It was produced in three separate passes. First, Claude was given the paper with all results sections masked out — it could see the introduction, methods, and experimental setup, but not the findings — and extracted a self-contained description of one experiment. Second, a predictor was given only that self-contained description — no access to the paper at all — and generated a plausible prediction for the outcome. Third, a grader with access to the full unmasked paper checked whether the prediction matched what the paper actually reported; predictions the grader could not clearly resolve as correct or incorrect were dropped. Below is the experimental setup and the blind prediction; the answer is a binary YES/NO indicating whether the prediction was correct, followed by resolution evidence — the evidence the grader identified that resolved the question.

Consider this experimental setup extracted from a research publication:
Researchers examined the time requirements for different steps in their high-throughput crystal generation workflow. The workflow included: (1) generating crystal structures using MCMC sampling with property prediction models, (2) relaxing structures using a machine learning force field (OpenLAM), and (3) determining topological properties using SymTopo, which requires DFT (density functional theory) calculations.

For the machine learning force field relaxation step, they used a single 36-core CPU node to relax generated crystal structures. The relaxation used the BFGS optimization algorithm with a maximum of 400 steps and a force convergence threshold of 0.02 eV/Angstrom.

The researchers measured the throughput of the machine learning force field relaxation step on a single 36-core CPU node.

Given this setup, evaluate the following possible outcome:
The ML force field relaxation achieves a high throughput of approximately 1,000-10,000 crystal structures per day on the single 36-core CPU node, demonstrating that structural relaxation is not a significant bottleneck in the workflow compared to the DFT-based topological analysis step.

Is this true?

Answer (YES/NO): NO